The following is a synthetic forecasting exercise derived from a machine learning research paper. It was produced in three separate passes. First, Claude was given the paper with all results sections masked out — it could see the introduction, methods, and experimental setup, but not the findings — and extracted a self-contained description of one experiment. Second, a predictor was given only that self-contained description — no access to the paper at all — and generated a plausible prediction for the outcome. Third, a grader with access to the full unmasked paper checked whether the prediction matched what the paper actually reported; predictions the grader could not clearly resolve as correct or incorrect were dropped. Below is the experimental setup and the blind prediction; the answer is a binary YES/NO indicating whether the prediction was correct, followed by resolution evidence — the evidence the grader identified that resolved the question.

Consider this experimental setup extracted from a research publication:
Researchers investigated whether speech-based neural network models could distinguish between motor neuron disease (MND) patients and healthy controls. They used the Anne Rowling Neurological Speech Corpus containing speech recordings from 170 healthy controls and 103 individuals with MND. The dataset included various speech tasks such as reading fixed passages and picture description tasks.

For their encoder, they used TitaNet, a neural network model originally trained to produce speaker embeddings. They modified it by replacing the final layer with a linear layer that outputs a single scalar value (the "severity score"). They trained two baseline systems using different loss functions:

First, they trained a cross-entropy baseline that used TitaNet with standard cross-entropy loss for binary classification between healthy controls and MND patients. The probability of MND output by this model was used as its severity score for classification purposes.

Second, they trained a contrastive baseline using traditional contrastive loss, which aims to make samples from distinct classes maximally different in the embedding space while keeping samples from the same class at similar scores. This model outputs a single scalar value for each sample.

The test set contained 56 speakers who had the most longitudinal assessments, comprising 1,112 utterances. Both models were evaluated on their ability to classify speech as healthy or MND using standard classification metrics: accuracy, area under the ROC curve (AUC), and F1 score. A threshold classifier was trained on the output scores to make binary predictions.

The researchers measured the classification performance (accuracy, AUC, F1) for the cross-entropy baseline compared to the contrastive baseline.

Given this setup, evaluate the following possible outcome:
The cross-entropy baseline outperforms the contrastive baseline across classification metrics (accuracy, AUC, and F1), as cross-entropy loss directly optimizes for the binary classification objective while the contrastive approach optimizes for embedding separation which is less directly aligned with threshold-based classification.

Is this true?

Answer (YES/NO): YES